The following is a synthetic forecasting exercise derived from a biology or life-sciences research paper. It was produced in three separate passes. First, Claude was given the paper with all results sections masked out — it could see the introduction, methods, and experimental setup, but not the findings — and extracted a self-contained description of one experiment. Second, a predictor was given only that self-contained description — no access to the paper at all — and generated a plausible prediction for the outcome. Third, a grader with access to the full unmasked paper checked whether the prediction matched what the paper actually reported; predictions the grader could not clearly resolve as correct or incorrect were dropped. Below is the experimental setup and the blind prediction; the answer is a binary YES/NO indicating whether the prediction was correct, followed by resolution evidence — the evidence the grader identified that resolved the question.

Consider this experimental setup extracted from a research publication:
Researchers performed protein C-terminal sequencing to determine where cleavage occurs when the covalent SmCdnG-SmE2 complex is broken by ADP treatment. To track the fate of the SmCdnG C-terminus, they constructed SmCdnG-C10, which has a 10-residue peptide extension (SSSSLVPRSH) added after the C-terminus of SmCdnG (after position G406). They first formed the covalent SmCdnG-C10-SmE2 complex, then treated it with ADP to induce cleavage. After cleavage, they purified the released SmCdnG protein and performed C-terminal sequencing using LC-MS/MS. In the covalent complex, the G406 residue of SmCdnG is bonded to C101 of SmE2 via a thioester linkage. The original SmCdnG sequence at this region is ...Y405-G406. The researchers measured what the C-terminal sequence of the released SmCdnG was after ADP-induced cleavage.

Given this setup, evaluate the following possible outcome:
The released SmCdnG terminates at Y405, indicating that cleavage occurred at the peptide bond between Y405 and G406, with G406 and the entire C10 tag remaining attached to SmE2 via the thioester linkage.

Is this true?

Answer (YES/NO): YES